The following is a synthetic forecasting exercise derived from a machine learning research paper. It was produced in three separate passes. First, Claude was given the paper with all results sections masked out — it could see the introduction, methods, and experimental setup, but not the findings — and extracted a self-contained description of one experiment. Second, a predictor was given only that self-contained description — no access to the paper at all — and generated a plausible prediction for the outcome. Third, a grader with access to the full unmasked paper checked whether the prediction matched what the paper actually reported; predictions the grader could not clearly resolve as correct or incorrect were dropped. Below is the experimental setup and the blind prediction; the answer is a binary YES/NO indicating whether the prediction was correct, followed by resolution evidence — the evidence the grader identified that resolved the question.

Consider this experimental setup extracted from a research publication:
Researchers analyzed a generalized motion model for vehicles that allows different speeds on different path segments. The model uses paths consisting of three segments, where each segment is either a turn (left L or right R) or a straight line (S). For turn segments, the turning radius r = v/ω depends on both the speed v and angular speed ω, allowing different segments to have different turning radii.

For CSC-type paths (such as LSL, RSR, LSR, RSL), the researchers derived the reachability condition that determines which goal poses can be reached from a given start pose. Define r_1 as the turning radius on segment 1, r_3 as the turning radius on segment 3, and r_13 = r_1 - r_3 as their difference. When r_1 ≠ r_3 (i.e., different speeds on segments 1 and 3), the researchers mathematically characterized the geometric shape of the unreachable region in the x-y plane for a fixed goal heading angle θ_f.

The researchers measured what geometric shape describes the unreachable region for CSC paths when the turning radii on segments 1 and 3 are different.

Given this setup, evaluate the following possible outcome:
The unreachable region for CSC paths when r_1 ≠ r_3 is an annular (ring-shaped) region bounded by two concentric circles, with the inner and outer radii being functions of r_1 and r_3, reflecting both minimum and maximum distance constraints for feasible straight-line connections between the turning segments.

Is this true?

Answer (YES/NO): NO